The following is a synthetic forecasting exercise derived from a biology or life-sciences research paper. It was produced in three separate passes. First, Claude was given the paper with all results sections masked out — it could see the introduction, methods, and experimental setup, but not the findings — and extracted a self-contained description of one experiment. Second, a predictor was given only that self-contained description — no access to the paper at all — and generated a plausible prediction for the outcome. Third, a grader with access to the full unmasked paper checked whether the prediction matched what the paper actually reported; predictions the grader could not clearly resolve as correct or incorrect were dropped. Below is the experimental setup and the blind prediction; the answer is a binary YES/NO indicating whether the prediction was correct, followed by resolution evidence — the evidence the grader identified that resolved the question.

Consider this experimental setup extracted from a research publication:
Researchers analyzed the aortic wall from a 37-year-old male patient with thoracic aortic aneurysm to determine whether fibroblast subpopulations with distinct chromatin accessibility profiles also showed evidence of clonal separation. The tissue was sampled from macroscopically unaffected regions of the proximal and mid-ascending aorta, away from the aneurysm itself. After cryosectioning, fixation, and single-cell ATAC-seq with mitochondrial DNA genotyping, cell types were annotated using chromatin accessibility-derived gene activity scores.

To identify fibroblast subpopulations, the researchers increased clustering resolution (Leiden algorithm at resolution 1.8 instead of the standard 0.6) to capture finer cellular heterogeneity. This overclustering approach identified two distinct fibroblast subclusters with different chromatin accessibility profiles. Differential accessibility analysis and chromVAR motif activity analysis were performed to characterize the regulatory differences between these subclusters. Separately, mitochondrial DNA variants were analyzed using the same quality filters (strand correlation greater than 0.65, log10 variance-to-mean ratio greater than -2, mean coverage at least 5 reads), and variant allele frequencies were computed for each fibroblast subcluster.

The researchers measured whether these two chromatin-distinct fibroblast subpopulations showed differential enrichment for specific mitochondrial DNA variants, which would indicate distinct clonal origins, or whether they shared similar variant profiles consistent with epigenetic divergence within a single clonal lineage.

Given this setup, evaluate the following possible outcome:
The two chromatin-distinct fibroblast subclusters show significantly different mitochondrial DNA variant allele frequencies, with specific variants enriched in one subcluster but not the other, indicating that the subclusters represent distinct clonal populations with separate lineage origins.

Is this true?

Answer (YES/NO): YES